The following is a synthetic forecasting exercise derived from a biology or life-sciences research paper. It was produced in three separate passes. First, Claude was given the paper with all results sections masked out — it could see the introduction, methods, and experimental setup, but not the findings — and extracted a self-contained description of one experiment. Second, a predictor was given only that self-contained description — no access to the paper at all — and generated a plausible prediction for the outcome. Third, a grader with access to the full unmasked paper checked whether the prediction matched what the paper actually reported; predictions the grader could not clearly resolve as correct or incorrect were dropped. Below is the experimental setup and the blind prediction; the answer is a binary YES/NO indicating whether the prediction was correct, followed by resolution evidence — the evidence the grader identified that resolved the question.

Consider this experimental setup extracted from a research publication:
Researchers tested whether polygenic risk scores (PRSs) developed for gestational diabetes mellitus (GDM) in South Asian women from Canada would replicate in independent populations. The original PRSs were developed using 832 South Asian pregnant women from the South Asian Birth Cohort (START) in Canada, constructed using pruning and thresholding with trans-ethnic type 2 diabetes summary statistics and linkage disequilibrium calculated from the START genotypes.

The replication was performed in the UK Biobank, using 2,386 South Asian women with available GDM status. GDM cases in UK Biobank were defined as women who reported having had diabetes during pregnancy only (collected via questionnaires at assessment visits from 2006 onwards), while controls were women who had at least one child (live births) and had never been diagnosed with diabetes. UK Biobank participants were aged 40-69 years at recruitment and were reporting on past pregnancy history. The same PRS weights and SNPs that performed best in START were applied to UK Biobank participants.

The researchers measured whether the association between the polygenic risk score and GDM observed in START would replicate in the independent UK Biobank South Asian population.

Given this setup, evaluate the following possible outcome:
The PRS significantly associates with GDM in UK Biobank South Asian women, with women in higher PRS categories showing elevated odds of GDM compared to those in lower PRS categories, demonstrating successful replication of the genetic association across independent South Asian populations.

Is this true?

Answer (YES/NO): YES